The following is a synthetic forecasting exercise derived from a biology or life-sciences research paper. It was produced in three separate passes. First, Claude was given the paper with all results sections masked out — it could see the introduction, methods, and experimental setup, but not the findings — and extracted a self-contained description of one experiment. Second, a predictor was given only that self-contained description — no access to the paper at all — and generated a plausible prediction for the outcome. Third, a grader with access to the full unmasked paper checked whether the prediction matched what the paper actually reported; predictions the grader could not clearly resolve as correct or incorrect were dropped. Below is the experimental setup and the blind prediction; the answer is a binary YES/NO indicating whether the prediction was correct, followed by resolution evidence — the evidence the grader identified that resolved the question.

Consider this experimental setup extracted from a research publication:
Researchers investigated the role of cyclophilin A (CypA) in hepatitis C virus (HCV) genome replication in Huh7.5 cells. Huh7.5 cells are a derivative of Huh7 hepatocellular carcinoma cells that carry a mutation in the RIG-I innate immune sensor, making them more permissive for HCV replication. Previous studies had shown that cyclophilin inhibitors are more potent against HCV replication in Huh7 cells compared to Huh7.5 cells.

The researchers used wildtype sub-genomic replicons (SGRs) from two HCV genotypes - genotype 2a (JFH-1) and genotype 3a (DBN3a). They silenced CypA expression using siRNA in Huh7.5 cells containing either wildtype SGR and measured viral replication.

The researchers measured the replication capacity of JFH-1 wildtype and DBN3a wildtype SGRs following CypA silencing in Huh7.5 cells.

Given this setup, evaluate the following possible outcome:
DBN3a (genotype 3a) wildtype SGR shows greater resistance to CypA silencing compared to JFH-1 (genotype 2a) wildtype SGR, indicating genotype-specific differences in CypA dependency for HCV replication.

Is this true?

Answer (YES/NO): NO